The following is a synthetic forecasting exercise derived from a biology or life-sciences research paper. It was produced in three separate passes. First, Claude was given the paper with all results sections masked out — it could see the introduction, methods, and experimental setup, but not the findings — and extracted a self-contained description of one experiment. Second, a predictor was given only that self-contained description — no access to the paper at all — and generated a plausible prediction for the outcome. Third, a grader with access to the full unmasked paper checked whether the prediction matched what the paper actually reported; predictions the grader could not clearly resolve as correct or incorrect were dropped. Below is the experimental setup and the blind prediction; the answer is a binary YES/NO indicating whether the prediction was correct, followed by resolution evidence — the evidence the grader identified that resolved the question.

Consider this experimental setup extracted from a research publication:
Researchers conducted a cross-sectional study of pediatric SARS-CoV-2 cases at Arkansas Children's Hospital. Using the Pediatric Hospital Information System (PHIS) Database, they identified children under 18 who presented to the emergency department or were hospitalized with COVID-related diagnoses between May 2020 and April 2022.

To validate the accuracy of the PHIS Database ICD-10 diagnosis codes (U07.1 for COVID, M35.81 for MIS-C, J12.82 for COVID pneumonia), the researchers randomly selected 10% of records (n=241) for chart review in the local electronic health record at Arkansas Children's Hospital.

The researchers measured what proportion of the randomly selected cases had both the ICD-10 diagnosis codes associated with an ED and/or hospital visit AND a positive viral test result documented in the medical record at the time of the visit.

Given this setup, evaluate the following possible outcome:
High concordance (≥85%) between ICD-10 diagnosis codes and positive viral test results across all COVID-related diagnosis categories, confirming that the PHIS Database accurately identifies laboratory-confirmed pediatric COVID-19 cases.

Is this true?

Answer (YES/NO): NO